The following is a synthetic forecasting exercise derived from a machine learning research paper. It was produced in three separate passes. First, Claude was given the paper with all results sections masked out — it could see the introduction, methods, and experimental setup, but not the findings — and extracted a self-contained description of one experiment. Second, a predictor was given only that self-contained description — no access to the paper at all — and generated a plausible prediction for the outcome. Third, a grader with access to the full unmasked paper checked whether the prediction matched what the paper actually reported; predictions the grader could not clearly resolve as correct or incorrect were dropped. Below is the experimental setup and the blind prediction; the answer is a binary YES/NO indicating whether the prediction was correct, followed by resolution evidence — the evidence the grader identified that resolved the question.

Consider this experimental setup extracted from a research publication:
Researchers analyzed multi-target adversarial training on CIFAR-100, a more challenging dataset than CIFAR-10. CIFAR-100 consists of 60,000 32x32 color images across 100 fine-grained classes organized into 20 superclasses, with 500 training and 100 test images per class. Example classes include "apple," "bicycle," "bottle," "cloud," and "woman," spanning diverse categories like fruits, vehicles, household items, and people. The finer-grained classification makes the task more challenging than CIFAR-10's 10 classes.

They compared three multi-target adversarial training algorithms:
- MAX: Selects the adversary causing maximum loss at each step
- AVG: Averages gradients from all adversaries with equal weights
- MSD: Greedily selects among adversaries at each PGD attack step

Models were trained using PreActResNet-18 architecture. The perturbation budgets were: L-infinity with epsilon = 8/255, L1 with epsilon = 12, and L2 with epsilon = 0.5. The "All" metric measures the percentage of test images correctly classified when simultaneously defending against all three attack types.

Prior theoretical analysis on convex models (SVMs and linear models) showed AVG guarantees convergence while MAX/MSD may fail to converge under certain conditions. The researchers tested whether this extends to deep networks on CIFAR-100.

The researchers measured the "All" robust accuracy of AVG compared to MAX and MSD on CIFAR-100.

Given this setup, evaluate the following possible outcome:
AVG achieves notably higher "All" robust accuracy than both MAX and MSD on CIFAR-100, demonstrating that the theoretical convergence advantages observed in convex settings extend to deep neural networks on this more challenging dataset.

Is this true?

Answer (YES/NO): NO